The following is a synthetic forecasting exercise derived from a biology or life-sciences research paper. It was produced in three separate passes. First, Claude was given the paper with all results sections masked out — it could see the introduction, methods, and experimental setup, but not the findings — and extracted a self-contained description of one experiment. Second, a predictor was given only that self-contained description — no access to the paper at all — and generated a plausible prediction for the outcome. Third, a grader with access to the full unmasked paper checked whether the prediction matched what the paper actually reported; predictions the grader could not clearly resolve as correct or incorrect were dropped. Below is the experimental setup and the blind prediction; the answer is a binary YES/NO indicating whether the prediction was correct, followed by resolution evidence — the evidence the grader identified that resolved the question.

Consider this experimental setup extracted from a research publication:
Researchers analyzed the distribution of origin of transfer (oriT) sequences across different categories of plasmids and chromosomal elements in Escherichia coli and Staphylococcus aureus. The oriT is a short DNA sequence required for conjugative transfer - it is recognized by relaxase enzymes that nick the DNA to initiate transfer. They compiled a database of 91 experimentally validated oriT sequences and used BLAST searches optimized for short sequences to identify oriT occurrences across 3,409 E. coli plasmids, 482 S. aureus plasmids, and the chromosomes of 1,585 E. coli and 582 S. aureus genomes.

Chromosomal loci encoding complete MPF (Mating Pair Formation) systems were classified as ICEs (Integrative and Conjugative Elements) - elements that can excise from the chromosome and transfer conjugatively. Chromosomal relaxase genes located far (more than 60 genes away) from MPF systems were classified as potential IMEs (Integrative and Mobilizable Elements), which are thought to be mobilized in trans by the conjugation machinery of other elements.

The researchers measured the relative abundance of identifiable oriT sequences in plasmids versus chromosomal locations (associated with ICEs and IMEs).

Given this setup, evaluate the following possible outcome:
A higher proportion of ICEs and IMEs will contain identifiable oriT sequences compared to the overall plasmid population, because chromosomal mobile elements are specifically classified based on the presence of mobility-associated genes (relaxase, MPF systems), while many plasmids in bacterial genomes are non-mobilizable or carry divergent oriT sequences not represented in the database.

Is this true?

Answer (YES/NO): NO